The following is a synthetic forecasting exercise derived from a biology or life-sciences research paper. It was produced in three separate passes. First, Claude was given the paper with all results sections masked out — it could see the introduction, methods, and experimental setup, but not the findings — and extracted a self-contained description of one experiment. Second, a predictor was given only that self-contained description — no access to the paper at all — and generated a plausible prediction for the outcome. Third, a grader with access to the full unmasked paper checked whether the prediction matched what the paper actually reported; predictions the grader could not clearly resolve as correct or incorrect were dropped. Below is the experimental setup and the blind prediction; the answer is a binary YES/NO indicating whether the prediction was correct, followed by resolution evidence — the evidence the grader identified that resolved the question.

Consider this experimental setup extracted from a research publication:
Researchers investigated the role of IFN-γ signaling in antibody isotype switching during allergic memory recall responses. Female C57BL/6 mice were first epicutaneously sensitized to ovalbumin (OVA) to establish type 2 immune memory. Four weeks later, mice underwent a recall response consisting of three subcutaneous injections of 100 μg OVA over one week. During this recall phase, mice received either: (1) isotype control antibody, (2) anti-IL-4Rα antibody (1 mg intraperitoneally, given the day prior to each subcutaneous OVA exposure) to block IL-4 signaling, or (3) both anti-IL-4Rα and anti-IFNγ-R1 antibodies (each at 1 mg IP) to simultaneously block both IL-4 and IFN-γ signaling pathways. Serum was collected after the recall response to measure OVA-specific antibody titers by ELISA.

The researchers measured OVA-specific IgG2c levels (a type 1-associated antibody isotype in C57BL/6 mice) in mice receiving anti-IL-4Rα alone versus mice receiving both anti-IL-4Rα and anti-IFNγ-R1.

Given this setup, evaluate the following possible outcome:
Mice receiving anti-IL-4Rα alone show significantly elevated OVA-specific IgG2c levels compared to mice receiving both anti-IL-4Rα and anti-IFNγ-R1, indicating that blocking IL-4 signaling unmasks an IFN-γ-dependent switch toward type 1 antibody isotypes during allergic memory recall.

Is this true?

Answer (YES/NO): YES